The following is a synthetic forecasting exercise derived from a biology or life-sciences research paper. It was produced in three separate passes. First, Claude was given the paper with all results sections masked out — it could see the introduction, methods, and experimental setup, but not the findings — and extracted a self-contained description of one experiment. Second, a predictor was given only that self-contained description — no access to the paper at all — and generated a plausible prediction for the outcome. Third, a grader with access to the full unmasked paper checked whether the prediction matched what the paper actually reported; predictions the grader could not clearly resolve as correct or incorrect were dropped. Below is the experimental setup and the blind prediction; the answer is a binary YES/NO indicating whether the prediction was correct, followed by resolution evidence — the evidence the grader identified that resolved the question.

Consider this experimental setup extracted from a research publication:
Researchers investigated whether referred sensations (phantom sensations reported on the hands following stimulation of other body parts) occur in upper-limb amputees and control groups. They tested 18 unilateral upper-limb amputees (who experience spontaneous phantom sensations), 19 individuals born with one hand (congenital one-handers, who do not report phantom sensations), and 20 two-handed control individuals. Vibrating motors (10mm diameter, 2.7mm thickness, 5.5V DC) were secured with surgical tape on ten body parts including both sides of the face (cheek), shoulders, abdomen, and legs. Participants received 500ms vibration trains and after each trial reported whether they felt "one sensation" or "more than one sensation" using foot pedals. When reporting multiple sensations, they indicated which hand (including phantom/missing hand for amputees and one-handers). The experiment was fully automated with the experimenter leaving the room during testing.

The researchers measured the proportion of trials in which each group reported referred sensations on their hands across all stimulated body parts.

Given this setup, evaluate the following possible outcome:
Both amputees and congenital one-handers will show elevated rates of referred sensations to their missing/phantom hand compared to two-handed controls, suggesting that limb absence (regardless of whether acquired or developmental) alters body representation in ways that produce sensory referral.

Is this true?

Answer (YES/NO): NO